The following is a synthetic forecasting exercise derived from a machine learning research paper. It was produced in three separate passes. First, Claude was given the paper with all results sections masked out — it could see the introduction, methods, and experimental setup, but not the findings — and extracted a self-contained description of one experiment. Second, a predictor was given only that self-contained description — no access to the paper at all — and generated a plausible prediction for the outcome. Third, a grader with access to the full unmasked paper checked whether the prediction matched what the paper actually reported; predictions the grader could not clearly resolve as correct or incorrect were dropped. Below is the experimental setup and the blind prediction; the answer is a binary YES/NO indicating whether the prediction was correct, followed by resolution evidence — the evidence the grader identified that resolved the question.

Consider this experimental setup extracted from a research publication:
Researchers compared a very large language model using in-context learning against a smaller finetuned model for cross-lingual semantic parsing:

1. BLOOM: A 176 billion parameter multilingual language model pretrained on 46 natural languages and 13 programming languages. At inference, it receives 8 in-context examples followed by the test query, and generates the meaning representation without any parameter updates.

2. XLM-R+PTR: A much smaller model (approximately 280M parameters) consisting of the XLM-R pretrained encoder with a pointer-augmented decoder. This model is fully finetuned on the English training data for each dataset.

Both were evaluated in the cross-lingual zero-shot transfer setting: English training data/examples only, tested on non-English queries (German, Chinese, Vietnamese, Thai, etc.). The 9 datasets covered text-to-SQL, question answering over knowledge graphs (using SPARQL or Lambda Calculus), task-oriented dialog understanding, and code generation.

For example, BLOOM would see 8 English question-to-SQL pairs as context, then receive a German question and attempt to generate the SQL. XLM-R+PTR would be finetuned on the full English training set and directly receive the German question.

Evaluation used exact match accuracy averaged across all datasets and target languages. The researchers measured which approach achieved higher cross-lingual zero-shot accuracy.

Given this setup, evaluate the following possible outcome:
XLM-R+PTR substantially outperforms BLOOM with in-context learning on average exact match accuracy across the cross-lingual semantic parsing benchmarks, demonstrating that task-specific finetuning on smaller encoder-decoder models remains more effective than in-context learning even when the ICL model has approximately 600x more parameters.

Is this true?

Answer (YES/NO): YES